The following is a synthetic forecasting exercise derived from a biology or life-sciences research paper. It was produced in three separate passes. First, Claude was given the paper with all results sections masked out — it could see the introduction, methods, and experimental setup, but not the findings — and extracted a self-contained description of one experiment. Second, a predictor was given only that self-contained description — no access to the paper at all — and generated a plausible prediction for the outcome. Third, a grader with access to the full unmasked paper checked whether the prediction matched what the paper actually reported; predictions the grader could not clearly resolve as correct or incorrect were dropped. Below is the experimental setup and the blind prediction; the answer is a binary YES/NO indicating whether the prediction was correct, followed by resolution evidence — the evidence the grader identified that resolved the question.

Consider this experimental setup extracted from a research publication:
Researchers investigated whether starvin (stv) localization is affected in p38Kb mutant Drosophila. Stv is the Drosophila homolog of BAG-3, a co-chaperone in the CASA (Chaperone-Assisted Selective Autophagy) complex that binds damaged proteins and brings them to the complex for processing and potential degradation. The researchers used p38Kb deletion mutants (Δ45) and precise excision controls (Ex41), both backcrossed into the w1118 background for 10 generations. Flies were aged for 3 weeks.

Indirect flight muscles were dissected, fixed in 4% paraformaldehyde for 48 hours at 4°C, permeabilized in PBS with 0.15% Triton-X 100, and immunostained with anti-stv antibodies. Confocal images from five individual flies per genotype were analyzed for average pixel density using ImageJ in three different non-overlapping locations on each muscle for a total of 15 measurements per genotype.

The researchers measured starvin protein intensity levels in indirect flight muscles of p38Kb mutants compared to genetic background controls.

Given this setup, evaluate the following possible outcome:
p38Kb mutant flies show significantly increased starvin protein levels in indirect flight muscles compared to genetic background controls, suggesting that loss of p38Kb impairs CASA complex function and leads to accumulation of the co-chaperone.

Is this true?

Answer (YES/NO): YES